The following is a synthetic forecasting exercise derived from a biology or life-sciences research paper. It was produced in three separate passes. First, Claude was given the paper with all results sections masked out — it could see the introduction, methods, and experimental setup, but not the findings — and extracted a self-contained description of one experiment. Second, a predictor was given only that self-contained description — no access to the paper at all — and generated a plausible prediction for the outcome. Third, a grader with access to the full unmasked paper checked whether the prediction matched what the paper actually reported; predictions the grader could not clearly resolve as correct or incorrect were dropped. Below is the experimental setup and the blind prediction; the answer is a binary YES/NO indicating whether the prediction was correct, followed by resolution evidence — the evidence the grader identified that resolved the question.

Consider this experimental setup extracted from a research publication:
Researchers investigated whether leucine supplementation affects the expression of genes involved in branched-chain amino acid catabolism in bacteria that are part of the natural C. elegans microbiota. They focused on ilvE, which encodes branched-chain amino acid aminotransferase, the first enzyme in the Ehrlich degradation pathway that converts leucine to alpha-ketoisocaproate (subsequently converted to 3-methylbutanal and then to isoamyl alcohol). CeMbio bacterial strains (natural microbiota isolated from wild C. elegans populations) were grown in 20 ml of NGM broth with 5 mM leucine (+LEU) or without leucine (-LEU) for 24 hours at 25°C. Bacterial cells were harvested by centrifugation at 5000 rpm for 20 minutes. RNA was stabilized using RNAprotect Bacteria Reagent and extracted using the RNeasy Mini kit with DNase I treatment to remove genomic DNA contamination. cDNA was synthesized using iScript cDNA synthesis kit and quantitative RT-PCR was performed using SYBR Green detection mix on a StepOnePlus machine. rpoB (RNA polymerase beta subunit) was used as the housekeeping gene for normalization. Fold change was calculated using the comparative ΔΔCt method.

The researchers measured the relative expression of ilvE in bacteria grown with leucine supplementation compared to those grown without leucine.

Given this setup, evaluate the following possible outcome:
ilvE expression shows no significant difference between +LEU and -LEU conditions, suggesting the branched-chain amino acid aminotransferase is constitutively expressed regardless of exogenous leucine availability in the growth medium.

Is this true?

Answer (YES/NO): NO